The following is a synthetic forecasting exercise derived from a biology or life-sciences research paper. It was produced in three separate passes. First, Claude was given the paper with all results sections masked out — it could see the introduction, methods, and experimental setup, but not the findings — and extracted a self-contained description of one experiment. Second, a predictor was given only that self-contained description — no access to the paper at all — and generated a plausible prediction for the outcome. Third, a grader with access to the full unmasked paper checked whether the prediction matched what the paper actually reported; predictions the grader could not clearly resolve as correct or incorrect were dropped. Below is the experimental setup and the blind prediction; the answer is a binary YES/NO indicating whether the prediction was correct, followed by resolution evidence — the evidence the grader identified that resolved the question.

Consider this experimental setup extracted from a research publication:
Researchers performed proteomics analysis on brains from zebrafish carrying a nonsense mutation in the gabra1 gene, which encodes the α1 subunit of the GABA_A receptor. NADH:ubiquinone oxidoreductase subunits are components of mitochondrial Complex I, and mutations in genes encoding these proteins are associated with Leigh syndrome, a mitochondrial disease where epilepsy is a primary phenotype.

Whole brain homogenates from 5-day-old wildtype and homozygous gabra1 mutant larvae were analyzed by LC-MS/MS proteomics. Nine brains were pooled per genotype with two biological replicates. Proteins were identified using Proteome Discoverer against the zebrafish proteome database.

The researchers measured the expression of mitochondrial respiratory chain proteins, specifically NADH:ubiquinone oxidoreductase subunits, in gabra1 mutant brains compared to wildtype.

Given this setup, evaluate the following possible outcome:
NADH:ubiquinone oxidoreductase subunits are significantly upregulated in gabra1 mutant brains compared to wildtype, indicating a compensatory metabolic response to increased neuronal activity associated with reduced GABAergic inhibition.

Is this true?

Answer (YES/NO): NO